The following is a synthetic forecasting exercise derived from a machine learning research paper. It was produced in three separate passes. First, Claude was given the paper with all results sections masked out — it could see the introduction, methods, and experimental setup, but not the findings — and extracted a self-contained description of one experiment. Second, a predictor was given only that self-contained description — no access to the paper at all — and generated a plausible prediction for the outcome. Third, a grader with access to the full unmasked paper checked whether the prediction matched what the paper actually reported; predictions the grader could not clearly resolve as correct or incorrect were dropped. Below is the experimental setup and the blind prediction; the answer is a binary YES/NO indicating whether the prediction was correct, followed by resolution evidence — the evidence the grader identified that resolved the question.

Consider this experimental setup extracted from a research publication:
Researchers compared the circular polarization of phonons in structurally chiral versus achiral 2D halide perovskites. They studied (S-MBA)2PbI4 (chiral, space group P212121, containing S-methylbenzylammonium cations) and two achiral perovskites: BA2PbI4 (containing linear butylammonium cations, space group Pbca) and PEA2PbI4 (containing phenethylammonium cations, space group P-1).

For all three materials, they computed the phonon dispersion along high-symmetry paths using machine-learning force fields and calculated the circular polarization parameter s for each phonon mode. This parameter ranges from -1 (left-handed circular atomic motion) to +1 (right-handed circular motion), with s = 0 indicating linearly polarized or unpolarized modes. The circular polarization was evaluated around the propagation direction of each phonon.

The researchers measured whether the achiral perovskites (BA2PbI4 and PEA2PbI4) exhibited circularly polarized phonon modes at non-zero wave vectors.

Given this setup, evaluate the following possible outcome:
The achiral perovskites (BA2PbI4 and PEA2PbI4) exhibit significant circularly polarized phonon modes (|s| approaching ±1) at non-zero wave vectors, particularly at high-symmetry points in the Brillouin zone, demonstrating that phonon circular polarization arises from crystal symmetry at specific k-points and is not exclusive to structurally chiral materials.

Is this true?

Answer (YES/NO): NO